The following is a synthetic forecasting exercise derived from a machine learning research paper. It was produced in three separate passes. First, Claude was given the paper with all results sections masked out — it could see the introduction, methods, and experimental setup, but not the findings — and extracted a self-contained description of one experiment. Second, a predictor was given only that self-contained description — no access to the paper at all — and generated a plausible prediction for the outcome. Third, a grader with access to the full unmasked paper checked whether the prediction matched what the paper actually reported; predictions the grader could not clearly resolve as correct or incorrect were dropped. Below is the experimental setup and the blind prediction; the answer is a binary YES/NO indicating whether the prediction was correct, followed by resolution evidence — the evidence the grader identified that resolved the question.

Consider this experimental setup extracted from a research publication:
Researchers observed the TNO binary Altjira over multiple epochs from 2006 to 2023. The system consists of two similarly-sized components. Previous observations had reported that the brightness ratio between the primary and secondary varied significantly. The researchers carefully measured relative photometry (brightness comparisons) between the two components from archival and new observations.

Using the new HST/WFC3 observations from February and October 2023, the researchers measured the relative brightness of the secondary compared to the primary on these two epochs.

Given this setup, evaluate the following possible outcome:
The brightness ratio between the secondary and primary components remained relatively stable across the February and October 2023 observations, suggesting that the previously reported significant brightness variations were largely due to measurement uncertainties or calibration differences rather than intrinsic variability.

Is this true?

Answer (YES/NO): NO